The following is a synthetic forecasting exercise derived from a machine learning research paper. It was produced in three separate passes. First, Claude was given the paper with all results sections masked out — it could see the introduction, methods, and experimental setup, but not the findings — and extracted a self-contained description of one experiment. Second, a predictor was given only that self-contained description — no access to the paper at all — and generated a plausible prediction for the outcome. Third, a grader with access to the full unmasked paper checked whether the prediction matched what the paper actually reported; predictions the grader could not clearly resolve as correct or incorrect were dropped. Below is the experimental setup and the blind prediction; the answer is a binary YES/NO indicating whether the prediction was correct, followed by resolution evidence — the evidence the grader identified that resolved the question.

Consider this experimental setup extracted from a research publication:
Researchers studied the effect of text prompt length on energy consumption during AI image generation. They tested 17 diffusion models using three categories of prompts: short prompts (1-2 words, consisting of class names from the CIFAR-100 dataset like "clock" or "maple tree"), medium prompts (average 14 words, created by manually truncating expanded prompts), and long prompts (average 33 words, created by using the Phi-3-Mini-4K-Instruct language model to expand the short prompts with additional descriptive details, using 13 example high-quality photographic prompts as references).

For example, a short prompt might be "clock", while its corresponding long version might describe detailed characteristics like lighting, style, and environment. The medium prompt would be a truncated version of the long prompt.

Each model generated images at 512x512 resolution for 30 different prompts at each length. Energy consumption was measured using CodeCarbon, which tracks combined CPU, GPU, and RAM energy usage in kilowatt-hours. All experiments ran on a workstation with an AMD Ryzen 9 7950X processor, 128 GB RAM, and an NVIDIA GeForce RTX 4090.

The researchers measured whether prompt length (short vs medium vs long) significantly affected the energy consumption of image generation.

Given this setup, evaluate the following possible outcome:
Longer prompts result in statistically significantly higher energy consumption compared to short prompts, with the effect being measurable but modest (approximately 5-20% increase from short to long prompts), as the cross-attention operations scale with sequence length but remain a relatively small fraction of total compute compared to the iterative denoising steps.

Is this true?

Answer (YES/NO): NO